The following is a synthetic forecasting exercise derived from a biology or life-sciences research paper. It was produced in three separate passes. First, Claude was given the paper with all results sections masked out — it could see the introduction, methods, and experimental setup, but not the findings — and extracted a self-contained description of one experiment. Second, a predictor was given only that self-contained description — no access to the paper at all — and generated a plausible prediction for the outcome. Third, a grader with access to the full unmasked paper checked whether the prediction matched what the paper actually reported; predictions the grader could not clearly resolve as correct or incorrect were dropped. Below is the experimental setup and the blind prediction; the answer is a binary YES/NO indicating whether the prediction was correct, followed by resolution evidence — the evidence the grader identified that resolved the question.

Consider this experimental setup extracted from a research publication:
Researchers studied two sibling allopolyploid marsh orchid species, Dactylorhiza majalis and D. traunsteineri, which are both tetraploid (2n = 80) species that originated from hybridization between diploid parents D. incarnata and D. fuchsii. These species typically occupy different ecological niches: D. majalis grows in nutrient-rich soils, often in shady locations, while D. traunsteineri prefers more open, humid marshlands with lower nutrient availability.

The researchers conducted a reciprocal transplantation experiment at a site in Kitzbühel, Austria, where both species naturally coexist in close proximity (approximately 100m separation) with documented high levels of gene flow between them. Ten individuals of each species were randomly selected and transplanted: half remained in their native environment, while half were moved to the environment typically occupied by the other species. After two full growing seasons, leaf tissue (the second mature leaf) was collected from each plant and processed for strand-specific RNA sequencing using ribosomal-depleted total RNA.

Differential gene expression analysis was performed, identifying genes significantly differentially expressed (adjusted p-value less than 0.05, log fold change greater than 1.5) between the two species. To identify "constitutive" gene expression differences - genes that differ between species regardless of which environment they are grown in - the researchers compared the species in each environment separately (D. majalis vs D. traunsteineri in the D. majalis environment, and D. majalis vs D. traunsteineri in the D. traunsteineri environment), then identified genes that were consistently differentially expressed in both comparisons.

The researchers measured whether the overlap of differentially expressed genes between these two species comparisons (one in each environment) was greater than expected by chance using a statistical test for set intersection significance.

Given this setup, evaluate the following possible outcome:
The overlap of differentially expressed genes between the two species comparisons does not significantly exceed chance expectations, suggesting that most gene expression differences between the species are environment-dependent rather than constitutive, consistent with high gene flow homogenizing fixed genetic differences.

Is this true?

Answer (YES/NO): NO